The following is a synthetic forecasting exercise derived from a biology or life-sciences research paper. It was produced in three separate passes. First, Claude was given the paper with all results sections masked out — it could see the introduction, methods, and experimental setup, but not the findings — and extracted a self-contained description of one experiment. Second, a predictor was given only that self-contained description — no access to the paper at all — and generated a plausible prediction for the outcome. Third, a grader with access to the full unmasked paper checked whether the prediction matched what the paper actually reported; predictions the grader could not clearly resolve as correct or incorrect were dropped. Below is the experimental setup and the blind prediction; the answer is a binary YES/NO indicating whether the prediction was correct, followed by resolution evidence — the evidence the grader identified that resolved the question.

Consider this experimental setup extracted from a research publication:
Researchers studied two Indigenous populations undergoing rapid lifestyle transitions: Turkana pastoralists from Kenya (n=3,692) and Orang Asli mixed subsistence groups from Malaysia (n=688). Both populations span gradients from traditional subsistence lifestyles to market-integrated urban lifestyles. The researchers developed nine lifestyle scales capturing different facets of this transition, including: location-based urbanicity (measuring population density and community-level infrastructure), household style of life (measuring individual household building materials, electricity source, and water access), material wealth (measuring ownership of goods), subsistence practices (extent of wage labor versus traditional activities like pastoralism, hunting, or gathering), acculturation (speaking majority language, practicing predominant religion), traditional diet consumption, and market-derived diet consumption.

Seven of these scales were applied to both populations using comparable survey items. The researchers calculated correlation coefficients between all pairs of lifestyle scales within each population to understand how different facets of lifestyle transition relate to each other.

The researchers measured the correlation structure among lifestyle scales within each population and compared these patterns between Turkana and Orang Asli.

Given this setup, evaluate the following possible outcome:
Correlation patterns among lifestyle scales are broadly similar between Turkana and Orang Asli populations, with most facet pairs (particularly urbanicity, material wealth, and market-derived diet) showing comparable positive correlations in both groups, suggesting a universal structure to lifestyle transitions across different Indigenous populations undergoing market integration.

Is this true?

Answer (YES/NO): NO